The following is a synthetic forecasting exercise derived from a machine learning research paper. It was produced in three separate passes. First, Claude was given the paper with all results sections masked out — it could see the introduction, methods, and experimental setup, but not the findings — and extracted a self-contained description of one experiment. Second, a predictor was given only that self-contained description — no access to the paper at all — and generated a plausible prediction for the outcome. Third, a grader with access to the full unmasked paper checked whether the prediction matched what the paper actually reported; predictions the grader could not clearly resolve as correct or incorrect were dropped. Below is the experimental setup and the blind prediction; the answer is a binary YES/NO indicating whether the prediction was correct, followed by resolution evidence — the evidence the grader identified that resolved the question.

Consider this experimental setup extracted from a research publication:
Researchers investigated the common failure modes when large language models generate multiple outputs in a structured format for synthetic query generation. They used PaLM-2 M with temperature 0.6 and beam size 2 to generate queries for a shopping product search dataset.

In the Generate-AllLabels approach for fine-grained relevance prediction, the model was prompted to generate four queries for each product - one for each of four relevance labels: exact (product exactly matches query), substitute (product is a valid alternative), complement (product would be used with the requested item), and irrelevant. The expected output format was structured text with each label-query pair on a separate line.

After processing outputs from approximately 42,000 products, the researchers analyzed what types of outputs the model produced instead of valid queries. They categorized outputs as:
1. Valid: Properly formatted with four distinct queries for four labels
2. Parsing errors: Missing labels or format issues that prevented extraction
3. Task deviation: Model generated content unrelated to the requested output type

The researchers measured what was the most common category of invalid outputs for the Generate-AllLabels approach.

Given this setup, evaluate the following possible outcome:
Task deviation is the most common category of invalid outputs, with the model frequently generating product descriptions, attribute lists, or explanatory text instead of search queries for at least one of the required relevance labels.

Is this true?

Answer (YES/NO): YES